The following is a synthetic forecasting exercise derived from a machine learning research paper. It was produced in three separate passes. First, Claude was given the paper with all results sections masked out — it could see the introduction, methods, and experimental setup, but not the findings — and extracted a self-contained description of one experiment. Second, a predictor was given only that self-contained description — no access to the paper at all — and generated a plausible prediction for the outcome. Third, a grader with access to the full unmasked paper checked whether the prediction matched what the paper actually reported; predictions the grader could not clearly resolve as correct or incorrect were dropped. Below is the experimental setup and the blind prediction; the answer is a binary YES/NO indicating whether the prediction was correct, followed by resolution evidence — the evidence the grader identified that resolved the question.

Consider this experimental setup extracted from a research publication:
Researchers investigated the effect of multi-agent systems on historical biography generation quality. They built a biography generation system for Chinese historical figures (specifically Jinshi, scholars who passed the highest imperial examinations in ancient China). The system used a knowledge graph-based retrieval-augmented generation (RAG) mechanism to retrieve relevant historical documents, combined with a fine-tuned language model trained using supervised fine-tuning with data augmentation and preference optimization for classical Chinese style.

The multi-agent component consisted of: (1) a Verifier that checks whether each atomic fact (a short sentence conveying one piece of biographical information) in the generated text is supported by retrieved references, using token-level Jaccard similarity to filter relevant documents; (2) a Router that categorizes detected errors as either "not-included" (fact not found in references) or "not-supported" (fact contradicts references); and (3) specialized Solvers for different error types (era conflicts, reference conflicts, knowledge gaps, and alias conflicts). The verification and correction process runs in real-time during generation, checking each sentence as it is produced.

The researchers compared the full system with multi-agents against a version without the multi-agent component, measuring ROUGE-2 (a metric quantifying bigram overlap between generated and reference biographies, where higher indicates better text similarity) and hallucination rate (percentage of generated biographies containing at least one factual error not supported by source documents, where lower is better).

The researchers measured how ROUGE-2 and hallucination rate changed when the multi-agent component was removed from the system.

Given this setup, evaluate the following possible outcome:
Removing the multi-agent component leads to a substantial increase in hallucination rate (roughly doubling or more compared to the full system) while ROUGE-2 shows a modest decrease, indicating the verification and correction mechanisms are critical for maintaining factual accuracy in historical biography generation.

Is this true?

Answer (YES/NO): NO